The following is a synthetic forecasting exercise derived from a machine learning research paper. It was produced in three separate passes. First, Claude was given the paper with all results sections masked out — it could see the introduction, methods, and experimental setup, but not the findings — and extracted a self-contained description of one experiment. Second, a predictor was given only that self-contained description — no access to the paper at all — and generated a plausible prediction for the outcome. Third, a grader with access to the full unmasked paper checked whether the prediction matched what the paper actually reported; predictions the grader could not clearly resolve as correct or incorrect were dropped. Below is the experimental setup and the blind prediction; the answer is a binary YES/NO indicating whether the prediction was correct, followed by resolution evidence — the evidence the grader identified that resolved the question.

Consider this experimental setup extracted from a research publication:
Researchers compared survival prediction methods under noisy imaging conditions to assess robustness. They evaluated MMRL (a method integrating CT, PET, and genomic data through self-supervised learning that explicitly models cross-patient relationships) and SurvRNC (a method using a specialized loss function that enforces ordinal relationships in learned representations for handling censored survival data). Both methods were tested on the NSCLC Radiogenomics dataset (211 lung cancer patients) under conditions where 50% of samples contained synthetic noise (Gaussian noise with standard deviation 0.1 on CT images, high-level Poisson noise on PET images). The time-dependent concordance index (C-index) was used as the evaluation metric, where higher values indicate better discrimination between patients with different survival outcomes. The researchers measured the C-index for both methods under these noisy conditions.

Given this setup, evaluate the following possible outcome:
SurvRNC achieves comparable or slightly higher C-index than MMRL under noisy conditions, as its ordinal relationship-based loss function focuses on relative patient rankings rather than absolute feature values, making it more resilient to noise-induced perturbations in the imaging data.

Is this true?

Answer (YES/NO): YES